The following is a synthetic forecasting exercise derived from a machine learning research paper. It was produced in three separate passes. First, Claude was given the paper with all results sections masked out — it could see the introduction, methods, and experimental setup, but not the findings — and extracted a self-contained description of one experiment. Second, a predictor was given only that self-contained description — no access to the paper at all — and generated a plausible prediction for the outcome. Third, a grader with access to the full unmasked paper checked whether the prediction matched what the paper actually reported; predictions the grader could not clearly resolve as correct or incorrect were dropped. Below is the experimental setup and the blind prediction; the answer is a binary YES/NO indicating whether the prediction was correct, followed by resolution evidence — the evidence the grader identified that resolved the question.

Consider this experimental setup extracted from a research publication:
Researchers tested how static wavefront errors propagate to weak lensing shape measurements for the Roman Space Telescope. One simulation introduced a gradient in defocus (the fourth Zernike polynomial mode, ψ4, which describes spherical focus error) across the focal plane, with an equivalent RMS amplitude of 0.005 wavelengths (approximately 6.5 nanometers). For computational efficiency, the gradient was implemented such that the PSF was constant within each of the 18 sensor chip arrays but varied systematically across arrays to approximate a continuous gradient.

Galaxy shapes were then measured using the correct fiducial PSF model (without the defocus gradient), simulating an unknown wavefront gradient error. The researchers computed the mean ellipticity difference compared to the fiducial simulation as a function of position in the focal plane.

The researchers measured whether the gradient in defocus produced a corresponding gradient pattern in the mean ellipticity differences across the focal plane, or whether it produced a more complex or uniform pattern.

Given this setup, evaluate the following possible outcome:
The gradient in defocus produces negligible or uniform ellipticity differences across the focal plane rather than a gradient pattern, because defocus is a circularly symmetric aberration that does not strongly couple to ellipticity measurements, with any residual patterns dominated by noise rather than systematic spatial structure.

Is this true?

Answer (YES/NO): NO